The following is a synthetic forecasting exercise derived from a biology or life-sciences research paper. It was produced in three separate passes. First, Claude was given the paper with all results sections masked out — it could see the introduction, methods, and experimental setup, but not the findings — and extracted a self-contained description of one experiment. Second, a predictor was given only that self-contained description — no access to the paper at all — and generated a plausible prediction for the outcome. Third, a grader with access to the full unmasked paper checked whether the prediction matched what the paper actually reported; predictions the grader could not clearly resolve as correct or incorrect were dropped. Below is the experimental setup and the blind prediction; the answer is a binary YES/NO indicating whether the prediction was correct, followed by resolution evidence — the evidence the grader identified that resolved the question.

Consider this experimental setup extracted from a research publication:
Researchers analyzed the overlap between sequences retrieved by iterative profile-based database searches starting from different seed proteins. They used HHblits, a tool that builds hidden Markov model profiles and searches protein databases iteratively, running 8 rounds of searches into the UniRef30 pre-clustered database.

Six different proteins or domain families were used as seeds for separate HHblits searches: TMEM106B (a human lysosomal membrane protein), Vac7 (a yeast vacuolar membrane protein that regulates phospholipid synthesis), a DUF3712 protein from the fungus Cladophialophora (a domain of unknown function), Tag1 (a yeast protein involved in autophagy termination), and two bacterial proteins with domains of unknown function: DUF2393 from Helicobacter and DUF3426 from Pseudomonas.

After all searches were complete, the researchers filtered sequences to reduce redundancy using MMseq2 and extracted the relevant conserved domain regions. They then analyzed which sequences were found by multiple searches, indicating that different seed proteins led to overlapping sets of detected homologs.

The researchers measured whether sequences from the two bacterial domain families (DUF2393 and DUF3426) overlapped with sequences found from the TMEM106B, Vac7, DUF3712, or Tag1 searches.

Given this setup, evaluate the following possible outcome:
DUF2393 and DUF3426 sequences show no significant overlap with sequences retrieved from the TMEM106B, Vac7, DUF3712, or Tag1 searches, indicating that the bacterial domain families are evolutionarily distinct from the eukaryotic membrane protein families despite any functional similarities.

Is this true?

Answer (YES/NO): YES